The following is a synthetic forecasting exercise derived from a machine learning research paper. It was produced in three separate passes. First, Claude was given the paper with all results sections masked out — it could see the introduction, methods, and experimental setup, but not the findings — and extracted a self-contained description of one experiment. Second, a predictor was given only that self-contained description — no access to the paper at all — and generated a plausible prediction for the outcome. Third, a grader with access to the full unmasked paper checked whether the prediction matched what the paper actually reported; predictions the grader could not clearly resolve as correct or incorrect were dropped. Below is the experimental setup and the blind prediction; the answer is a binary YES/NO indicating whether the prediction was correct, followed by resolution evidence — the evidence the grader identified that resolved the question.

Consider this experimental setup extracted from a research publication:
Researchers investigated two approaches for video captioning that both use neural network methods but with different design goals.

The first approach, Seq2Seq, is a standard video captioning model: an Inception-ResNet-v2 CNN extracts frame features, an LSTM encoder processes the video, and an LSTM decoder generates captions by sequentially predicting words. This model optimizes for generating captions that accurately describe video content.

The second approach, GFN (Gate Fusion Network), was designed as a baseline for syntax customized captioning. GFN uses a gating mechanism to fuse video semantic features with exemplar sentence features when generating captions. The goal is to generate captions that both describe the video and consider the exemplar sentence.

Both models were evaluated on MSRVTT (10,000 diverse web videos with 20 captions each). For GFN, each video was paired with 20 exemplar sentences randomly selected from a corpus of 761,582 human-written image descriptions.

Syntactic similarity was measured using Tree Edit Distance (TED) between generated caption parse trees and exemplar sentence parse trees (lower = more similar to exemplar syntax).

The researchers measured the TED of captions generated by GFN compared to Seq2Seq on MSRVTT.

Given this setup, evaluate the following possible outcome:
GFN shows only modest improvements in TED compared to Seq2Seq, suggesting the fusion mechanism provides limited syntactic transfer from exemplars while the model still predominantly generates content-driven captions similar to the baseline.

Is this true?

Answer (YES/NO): NO